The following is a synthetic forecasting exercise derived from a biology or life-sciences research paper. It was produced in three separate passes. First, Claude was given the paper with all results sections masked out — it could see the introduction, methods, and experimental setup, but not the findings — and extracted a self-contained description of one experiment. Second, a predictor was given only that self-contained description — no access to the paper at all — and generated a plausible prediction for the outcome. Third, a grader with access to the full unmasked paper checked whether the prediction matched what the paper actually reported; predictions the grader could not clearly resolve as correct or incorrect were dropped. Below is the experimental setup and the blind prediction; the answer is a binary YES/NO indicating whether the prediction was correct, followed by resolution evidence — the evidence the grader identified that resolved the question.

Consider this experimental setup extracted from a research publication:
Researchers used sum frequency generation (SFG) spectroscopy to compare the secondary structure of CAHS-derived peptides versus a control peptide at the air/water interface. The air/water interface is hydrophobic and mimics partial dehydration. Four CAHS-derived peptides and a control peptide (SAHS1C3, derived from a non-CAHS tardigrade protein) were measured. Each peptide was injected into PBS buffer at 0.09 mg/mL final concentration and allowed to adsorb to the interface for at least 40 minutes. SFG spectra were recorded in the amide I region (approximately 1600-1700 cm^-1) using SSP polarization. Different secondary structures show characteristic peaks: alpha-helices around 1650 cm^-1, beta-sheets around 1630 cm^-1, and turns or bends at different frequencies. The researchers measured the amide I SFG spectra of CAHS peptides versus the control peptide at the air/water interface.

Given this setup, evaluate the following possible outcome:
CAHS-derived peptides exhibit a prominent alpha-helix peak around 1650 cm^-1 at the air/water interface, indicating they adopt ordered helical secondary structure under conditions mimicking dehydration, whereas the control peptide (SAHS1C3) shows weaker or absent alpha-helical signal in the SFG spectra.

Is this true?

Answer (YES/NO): YES